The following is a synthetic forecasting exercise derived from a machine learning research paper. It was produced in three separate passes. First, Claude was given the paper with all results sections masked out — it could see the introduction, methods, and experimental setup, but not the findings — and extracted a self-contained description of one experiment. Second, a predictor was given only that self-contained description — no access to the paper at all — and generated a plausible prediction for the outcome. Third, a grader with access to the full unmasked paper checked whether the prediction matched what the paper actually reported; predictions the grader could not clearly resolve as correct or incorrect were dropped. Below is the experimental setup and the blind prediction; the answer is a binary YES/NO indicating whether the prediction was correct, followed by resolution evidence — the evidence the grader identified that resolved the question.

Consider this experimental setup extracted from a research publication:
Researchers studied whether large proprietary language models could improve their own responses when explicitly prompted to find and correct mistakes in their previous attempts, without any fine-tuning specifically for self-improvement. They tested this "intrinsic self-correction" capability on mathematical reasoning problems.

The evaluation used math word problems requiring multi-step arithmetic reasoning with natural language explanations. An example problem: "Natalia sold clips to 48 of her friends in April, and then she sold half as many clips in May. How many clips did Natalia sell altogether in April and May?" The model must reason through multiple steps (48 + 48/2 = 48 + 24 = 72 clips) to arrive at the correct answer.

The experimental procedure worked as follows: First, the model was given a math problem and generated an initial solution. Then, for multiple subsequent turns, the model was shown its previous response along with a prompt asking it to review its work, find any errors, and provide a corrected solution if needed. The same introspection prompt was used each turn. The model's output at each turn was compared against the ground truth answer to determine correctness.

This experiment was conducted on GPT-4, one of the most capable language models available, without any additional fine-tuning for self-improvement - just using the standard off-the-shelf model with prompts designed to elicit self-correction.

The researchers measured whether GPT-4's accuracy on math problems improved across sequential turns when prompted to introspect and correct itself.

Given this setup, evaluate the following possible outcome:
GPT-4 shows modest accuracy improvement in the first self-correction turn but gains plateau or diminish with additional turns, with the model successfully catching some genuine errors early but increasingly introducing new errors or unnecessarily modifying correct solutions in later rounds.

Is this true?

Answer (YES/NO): NO